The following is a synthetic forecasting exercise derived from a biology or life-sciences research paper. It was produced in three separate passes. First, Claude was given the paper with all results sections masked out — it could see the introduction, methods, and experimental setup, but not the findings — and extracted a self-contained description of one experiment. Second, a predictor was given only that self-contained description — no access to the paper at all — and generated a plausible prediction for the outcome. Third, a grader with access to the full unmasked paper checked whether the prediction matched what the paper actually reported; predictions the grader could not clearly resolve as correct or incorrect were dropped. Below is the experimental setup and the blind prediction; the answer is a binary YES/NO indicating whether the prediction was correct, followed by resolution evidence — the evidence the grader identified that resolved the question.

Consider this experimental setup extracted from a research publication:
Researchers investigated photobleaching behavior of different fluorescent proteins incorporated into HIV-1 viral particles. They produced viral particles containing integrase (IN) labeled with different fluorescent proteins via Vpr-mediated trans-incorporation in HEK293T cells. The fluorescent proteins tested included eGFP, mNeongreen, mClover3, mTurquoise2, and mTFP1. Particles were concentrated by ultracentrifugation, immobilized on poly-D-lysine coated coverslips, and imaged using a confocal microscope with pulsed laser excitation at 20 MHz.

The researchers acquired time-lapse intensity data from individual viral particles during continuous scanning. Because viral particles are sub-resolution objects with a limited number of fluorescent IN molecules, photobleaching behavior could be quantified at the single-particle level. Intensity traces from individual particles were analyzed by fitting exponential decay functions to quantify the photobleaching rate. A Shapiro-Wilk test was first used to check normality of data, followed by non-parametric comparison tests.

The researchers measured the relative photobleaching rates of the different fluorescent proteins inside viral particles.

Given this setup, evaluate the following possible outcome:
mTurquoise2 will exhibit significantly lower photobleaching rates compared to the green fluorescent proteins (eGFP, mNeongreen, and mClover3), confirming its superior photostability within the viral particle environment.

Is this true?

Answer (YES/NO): NO